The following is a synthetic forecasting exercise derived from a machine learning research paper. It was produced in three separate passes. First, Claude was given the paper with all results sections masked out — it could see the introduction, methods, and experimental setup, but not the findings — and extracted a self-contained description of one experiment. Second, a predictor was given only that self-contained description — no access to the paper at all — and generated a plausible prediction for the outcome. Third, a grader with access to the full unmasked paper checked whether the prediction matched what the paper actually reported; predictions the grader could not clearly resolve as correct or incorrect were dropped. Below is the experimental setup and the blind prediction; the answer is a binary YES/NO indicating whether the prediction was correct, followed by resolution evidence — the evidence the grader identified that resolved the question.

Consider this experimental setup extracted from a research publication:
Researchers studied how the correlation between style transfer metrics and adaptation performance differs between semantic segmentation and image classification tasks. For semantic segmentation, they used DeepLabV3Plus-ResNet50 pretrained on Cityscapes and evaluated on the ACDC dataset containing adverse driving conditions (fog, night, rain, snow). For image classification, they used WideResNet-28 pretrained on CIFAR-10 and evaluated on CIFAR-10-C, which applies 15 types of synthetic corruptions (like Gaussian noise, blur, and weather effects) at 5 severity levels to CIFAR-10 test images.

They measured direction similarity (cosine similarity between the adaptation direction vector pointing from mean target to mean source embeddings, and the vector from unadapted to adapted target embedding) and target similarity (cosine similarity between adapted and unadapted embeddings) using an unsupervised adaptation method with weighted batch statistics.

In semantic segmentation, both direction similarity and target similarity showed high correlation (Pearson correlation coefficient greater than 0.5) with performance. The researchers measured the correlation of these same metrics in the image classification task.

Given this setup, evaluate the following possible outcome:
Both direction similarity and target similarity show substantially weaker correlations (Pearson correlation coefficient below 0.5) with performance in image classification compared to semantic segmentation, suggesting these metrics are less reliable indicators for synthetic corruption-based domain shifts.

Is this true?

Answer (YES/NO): YES